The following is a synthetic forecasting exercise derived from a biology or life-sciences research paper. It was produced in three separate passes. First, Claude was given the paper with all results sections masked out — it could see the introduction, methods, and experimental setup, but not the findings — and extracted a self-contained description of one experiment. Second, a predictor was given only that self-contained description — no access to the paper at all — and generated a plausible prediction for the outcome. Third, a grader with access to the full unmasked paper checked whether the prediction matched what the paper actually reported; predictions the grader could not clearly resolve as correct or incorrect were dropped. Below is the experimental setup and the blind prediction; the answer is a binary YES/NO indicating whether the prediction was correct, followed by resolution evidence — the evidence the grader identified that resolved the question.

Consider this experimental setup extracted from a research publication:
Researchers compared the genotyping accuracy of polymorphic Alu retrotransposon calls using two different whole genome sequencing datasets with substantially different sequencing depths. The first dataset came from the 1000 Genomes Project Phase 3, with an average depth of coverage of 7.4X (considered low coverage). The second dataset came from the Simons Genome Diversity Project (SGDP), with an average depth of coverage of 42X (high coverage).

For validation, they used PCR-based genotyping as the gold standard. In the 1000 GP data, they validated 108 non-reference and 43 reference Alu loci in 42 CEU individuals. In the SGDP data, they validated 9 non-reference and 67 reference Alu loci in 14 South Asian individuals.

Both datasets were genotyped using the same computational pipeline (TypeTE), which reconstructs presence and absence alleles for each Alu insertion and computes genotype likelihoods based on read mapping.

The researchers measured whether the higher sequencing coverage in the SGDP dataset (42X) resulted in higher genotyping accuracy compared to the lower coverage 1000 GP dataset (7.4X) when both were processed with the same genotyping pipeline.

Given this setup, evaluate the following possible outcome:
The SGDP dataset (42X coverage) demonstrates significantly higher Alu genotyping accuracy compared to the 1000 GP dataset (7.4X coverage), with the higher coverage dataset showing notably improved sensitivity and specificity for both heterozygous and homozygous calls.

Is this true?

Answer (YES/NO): NO